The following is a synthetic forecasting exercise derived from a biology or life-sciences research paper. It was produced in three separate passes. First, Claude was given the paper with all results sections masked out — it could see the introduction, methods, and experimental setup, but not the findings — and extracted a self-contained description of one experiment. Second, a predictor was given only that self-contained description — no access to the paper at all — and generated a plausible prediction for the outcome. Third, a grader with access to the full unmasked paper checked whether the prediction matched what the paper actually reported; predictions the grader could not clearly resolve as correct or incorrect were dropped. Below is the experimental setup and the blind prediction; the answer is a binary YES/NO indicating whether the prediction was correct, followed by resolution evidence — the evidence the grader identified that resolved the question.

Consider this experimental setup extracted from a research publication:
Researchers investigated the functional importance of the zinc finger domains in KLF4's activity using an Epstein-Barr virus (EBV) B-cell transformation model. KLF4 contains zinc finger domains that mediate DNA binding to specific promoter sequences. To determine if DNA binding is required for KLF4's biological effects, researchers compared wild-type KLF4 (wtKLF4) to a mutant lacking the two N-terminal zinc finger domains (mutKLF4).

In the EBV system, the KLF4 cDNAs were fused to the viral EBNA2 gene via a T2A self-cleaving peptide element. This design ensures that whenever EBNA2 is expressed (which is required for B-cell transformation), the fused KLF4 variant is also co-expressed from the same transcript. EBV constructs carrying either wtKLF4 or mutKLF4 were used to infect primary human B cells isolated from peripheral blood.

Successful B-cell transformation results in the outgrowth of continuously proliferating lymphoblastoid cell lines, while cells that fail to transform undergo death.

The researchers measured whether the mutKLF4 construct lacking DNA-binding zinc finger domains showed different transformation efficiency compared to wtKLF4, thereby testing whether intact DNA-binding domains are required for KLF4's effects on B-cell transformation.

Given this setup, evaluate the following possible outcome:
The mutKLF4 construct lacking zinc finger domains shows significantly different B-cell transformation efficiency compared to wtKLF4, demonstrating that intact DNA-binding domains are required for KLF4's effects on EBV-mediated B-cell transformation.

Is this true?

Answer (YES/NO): YES